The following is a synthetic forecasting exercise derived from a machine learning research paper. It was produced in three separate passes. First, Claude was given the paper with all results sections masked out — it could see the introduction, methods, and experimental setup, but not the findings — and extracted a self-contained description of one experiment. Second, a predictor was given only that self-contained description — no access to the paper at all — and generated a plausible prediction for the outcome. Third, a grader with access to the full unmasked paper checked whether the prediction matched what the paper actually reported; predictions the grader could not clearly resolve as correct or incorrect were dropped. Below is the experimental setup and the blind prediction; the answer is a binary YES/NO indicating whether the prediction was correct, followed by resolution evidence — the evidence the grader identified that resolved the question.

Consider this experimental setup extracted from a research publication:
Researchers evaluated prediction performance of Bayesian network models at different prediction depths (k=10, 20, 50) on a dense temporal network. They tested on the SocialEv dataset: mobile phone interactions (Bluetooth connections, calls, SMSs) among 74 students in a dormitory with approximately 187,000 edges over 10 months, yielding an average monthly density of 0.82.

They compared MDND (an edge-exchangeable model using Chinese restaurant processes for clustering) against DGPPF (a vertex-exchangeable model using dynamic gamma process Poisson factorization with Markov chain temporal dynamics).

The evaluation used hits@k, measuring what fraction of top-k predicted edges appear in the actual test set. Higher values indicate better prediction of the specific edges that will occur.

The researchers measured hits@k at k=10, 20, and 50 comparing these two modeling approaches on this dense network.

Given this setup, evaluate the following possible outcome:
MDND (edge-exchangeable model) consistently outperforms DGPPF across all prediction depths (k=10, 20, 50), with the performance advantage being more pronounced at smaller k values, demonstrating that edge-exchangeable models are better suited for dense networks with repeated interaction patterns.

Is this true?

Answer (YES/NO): NO